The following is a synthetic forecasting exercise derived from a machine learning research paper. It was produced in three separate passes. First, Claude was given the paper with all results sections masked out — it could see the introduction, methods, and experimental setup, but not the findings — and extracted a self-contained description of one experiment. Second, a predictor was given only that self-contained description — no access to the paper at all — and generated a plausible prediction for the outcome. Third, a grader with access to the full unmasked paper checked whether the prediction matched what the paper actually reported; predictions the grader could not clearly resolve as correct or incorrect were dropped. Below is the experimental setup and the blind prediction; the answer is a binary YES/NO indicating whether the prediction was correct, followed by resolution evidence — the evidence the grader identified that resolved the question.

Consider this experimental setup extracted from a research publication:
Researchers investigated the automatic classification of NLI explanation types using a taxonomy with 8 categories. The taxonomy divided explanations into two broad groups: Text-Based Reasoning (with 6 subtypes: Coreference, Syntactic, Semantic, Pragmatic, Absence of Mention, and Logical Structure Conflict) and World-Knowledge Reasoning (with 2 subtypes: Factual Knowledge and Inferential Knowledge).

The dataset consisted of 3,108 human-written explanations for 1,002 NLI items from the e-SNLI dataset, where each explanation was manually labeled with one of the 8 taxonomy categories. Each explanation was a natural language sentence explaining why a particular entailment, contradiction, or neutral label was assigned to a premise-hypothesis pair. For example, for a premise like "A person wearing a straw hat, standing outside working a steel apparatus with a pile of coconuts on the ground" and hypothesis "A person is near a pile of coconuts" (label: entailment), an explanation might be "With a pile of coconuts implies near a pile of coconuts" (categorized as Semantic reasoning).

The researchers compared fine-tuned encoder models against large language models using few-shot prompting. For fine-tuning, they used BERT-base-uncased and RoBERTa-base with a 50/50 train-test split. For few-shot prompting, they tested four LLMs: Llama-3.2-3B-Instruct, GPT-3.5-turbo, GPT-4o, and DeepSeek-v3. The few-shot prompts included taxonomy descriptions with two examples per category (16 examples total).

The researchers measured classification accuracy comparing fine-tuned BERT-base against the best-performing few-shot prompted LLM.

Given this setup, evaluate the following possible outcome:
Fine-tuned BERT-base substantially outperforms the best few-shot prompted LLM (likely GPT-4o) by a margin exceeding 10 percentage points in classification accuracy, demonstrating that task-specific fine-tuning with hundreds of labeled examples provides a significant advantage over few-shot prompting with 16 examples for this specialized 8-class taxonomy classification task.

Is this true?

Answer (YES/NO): YES